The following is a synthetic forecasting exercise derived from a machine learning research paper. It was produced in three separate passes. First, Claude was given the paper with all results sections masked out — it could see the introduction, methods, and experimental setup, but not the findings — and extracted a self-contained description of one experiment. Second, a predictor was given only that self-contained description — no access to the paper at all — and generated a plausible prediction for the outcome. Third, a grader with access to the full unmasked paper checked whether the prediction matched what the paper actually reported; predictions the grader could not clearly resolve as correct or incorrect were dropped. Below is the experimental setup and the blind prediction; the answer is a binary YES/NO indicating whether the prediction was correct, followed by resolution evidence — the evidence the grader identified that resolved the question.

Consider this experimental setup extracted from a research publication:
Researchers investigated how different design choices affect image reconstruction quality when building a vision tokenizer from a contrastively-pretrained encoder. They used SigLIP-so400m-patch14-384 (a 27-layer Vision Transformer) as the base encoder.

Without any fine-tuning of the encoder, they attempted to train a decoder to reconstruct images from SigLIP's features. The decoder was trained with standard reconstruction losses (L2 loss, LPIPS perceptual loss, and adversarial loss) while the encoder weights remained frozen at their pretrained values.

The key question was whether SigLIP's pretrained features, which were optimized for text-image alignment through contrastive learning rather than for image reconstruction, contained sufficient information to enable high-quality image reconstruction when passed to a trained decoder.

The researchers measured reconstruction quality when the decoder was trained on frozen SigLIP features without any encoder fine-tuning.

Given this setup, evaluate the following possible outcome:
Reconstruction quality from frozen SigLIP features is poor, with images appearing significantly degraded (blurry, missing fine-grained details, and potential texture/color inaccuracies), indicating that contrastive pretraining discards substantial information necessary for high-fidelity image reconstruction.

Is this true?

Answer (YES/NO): YES